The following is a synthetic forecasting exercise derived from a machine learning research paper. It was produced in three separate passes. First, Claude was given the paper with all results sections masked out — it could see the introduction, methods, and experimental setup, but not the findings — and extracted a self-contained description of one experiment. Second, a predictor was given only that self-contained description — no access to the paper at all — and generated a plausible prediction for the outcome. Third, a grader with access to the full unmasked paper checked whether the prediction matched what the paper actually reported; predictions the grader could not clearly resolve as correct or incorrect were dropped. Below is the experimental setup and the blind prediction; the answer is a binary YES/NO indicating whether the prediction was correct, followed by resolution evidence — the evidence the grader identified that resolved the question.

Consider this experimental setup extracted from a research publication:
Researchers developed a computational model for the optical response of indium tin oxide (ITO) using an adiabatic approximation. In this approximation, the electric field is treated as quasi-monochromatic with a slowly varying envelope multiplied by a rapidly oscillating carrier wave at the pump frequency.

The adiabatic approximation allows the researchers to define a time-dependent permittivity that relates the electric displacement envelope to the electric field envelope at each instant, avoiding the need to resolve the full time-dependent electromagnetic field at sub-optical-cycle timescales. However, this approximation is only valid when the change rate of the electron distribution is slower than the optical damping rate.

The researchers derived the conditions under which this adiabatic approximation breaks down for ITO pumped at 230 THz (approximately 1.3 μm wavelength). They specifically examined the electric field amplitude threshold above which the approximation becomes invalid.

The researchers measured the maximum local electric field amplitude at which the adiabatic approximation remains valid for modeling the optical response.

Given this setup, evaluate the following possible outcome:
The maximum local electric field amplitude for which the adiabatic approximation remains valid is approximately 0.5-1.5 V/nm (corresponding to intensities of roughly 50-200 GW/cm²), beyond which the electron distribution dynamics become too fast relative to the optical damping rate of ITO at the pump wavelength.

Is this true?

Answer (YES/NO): NO